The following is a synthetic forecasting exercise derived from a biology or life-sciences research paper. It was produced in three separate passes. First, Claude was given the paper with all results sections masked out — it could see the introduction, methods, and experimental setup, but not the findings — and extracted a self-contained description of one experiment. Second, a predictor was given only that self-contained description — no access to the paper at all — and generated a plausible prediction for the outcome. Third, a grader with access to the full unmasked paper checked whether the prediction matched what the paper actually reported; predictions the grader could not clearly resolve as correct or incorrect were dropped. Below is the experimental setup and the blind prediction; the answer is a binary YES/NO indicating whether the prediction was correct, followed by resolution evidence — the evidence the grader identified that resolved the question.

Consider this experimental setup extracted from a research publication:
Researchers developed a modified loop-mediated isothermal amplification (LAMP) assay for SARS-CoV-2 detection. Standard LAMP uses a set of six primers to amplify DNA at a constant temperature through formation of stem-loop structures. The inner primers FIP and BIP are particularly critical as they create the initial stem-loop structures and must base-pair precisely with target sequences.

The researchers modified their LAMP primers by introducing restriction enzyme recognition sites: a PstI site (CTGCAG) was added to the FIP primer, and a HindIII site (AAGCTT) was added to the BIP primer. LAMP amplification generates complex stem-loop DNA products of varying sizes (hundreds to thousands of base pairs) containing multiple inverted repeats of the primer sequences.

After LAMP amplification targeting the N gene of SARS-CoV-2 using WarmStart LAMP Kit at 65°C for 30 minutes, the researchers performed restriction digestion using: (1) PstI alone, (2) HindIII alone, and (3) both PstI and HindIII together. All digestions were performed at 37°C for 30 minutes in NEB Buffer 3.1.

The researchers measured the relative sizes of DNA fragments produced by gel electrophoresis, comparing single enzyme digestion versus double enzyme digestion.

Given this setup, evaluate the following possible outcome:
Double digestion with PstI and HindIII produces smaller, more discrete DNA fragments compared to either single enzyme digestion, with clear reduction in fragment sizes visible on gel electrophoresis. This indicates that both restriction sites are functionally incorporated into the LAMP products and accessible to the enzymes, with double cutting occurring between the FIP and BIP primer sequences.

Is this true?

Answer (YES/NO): YES